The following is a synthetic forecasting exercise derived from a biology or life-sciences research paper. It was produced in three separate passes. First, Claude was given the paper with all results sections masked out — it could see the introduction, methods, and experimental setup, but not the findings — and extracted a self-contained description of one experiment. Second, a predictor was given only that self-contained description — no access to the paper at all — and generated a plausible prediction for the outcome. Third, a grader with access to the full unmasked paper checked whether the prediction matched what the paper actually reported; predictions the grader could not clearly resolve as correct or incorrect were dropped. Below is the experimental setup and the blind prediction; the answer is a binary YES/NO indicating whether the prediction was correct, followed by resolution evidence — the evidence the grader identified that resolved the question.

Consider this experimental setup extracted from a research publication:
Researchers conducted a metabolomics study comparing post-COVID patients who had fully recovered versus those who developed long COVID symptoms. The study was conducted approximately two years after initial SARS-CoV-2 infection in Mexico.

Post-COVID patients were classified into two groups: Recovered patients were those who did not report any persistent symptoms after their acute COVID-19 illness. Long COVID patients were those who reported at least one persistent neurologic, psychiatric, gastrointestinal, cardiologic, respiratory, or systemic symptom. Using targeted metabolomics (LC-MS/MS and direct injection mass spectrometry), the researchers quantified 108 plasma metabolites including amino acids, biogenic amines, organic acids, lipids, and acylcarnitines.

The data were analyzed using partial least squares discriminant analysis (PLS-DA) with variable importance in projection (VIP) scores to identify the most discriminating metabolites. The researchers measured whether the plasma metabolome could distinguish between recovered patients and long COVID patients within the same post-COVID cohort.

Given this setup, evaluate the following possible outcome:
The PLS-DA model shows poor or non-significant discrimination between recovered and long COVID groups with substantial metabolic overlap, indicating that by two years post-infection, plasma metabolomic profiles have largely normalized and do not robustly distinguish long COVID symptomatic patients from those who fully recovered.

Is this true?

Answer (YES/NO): NO